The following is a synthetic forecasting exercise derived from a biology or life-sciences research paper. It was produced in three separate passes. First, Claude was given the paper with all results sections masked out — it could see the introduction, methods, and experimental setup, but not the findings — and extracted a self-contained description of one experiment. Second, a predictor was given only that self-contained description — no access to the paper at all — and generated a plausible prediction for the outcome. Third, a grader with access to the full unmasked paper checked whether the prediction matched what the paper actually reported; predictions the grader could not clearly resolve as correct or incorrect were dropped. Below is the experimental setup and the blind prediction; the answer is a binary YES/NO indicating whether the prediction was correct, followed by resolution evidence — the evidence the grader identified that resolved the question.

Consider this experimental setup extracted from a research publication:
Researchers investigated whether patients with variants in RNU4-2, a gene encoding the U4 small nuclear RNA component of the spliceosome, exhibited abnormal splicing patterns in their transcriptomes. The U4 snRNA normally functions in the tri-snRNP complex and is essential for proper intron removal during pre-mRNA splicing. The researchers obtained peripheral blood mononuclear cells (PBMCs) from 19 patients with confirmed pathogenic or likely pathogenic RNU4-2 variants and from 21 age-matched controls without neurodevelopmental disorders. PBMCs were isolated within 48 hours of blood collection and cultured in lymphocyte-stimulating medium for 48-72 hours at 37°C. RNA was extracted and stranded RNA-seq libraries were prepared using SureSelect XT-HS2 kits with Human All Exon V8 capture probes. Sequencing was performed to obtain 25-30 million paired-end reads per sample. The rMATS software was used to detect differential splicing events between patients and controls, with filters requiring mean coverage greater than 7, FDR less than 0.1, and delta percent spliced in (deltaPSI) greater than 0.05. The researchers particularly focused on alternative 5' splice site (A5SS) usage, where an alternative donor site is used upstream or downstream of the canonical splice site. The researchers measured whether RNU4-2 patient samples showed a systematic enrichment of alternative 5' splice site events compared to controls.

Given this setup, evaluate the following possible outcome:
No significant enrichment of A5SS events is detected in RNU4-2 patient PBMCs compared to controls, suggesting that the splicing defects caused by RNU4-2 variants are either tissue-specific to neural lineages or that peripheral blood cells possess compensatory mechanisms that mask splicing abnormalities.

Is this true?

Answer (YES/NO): NO